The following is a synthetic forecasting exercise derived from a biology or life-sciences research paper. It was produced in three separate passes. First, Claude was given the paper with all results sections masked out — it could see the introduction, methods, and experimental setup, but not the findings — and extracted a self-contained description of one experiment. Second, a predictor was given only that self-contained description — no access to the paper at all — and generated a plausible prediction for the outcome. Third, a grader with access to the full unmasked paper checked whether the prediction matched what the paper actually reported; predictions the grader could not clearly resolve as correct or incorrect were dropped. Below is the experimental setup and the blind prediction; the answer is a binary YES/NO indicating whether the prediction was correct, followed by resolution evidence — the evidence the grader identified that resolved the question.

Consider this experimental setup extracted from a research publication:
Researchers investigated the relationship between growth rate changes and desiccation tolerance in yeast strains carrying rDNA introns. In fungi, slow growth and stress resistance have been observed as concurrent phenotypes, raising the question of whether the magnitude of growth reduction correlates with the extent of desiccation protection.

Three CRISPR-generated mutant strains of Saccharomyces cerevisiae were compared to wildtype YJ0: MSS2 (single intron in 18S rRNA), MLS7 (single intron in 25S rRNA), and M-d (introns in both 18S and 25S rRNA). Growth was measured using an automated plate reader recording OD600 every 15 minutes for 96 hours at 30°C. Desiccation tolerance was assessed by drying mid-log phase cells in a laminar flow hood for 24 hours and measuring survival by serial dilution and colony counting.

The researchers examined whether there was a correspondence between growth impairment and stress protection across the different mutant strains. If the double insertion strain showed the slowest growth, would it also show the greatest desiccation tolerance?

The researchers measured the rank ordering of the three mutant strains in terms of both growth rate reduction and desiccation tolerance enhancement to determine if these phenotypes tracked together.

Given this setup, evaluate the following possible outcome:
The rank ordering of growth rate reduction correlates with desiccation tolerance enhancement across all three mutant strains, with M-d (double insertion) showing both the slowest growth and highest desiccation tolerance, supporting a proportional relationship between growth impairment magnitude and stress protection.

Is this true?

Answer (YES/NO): YES